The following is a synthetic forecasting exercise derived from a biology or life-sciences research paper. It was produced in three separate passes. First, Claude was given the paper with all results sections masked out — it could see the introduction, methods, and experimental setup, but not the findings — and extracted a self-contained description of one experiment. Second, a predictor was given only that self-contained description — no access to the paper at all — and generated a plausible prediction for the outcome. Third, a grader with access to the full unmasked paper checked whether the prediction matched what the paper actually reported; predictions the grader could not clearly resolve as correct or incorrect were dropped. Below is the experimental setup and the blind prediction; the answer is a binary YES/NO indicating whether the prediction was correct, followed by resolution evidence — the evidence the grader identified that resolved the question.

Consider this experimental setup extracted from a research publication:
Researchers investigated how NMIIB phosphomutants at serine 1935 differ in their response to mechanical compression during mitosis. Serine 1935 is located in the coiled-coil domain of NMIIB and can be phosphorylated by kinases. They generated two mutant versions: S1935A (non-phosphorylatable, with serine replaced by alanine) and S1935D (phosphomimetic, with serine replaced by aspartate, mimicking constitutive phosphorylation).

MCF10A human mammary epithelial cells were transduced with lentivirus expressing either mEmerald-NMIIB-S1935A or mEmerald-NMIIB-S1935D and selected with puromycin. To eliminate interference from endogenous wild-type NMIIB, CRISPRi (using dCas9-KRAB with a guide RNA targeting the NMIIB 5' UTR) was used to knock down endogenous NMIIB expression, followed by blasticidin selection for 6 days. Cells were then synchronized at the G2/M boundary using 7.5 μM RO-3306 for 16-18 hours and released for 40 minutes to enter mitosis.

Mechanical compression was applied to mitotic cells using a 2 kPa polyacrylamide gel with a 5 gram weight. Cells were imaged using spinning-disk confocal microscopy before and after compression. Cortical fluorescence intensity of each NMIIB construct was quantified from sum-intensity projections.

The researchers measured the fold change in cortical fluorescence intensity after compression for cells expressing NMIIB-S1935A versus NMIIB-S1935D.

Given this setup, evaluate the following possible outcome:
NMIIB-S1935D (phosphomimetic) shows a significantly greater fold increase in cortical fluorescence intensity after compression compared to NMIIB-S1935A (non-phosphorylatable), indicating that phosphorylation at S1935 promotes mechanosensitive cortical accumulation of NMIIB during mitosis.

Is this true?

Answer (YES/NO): NO